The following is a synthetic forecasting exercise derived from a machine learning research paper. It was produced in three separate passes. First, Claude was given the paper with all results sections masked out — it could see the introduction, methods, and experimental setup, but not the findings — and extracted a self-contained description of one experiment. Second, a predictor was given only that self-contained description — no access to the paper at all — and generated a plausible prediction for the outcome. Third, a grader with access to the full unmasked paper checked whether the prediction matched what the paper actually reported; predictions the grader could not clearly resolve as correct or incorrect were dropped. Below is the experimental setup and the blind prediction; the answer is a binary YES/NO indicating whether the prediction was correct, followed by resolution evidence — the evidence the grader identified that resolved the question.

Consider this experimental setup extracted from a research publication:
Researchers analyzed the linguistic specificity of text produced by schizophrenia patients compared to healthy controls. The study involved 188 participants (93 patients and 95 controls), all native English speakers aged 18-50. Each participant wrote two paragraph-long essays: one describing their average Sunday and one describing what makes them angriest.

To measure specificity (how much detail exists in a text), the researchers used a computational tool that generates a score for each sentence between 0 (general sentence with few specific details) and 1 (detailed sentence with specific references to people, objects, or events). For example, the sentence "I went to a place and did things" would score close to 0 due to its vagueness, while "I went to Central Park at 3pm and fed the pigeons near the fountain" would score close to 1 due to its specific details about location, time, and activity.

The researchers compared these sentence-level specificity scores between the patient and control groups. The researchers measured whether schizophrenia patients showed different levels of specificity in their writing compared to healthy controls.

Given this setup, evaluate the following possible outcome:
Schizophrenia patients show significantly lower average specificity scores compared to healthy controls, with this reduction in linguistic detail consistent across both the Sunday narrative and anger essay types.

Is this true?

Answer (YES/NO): NO